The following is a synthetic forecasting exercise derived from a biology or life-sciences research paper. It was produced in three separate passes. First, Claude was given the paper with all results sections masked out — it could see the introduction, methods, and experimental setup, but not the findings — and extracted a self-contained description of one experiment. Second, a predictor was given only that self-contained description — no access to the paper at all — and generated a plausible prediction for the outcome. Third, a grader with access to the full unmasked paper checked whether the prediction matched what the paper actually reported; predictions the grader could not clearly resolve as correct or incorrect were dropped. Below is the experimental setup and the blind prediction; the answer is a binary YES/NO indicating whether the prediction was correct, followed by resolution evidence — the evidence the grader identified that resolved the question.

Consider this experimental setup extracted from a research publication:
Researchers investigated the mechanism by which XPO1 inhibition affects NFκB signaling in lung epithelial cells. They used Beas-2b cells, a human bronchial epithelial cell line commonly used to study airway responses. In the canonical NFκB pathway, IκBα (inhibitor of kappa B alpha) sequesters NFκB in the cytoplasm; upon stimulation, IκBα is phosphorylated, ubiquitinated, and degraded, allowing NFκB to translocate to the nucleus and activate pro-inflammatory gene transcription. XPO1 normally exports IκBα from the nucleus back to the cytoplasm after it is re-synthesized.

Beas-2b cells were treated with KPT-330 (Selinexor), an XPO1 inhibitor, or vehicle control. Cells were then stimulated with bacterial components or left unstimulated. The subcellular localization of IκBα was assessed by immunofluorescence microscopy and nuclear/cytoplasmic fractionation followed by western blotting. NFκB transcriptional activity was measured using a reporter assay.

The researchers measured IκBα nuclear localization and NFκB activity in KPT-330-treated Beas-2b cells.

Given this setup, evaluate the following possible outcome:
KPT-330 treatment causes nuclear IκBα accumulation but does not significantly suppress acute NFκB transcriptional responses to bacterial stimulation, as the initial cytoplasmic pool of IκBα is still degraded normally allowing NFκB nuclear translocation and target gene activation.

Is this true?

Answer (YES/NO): NO